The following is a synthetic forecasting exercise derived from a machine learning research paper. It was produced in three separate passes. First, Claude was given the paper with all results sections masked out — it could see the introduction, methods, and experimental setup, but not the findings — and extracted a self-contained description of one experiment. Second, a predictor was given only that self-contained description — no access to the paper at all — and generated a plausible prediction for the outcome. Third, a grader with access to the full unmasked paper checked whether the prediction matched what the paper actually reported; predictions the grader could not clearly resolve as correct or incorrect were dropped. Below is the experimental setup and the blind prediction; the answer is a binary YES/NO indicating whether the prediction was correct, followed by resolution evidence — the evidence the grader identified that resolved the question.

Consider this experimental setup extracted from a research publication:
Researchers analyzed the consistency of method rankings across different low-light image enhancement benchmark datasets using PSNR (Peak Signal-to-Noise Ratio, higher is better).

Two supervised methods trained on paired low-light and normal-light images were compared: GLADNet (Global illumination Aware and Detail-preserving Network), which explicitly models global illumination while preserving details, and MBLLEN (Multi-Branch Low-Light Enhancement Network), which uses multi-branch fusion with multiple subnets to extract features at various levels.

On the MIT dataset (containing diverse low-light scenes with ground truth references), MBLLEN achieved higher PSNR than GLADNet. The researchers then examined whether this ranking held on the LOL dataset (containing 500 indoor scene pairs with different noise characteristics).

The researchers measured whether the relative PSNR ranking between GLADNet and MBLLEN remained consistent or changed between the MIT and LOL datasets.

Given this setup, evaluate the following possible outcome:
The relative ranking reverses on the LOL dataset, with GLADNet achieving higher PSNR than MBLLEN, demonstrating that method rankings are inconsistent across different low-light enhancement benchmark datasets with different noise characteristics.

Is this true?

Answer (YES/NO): YES